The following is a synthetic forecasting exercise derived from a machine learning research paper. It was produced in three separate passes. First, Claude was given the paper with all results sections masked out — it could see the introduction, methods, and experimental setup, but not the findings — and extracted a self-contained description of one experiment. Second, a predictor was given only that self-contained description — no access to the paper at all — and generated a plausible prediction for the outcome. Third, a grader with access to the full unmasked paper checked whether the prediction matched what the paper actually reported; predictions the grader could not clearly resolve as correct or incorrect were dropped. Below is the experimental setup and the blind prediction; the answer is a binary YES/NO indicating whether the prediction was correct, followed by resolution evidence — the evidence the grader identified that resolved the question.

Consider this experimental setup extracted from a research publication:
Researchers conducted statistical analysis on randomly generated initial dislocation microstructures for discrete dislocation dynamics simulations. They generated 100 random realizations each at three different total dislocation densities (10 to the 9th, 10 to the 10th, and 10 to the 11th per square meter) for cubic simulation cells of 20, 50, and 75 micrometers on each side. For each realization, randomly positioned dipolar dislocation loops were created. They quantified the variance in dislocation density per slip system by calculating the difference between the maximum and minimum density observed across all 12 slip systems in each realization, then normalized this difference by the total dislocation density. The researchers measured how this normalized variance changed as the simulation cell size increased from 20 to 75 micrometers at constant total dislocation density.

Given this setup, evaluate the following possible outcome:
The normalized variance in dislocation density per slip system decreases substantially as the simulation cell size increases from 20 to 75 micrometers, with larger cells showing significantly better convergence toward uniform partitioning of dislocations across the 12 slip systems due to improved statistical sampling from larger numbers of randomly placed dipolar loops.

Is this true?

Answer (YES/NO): YES